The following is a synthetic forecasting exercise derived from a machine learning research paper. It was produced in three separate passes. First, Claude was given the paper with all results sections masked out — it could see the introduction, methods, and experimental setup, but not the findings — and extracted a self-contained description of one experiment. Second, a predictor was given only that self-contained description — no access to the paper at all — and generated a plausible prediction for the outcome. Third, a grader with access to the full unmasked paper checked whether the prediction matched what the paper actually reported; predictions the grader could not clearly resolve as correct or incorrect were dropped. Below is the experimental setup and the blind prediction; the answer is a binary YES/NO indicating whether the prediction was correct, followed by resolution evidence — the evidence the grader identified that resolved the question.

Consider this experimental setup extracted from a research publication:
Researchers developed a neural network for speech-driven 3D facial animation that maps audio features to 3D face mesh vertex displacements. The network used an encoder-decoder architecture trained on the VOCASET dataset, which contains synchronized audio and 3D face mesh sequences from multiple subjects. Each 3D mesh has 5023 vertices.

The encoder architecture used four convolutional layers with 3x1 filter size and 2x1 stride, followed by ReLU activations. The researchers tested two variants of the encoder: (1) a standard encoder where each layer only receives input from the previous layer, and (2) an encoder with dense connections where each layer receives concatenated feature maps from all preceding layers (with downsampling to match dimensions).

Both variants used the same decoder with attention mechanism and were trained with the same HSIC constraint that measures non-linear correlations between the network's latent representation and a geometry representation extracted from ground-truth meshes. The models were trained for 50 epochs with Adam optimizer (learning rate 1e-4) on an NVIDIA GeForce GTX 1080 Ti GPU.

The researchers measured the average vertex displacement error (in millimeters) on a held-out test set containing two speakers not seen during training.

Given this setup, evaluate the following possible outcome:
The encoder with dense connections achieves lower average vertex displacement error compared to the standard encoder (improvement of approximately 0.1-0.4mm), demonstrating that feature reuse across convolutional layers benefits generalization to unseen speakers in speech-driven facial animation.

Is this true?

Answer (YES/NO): NO